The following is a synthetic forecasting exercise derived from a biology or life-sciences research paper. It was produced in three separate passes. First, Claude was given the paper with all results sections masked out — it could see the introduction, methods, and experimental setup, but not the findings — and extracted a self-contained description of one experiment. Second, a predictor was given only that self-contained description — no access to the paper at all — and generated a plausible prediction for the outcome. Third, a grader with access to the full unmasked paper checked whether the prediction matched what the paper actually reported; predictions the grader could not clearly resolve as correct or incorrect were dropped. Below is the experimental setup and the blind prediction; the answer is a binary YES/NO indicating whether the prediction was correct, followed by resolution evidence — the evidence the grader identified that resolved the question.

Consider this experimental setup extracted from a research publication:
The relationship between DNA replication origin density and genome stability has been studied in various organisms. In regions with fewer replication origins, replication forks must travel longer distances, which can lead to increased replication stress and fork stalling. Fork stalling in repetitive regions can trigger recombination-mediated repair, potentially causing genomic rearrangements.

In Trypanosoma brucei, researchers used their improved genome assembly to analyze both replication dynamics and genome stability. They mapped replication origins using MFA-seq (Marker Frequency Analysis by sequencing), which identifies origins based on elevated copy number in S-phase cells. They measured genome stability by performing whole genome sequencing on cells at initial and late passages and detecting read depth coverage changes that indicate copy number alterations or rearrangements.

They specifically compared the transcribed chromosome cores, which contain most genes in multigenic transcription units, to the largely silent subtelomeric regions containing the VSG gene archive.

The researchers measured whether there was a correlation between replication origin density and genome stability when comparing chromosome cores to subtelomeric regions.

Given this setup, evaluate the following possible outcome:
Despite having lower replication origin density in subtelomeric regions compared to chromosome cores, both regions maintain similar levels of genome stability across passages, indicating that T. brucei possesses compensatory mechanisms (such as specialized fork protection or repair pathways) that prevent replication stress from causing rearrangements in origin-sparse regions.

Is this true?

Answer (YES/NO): NO